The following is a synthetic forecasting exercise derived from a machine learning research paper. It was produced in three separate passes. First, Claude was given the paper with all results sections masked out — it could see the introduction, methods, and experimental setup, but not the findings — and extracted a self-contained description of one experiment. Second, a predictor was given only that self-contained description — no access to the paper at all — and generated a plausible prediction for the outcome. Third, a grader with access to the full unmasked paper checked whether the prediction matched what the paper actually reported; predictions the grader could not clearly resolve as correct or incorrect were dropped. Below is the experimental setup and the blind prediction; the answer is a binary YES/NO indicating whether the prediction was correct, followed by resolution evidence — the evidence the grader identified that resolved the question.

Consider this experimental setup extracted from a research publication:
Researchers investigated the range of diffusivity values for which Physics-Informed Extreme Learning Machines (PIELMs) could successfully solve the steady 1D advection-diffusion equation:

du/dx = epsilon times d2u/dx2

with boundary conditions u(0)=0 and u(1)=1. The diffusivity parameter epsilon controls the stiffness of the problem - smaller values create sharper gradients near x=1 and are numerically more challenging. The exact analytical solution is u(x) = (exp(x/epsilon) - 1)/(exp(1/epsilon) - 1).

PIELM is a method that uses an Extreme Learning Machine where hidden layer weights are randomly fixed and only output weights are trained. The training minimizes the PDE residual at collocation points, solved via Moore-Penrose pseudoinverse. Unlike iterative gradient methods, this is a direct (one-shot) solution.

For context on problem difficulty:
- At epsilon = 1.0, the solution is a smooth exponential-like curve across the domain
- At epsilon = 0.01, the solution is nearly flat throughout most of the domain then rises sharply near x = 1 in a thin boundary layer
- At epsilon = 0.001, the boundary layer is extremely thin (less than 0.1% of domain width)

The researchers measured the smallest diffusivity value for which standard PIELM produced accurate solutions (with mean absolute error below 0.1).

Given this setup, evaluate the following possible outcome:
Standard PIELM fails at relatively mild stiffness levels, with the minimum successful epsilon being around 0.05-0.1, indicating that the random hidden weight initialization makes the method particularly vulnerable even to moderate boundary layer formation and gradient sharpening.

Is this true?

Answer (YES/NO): YES